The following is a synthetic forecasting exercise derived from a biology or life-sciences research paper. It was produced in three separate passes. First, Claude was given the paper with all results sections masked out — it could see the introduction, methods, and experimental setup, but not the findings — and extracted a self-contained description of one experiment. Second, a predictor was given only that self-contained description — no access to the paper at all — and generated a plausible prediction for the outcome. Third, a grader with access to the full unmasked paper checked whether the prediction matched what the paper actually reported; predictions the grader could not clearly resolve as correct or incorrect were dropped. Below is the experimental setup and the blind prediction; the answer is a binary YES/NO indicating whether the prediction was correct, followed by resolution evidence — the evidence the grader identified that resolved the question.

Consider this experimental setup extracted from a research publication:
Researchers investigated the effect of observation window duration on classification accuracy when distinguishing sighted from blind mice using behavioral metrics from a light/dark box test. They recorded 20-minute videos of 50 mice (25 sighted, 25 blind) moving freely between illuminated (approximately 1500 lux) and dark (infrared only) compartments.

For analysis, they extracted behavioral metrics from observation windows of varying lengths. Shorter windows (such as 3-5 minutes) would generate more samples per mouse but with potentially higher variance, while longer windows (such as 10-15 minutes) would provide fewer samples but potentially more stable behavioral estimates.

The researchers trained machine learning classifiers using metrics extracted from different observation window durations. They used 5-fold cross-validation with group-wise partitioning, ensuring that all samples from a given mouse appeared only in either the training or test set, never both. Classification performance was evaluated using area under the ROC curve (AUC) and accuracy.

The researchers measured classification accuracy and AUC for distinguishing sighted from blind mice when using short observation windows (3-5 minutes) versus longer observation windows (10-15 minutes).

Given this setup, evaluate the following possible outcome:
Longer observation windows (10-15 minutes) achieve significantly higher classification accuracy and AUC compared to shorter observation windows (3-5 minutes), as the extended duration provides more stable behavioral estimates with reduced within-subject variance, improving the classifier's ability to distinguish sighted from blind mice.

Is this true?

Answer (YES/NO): NO